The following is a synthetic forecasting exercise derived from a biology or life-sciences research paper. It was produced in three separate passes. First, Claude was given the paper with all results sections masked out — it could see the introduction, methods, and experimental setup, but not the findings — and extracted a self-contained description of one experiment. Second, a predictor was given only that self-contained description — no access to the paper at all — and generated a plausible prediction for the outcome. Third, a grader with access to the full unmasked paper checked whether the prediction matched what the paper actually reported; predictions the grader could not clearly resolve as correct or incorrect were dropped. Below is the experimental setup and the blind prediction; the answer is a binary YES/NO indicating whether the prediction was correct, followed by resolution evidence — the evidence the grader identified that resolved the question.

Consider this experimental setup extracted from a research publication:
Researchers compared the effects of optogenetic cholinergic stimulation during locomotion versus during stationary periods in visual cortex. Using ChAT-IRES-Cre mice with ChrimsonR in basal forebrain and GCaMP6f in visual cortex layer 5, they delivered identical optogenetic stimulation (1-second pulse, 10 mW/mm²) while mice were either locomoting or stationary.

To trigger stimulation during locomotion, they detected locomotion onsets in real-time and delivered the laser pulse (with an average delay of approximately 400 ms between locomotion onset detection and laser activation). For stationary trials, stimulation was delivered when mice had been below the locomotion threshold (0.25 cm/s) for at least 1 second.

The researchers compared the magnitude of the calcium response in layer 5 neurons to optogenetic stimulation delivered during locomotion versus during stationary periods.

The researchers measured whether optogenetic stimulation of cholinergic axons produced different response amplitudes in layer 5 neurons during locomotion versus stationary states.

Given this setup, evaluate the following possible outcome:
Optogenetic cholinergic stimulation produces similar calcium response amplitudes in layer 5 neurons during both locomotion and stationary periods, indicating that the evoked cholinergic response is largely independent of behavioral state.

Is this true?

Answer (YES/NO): NO